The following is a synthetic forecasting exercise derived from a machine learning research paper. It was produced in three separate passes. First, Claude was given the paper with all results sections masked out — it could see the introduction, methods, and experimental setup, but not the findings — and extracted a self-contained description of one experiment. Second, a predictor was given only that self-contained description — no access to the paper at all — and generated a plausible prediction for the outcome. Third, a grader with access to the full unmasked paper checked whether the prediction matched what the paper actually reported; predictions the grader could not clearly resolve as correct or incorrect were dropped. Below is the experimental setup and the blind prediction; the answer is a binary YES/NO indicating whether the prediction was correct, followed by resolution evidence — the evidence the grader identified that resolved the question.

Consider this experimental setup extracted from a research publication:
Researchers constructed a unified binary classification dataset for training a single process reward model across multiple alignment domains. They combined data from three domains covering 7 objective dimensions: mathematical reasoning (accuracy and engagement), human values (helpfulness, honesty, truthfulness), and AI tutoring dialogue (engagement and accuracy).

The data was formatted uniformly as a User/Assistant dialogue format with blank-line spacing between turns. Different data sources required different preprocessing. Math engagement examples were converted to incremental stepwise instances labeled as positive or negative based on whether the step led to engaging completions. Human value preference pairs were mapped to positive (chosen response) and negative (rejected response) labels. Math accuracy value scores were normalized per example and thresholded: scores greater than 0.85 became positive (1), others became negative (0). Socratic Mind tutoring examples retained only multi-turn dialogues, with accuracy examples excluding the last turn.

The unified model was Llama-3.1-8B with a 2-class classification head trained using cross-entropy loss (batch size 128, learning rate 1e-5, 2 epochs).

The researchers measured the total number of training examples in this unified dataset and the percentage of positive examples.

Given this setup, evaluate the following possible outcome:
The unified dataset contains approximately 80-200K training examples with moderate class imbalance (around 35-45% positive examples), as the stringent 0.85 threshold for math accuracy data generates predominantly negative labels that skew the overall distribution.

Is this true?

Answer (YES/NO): NO